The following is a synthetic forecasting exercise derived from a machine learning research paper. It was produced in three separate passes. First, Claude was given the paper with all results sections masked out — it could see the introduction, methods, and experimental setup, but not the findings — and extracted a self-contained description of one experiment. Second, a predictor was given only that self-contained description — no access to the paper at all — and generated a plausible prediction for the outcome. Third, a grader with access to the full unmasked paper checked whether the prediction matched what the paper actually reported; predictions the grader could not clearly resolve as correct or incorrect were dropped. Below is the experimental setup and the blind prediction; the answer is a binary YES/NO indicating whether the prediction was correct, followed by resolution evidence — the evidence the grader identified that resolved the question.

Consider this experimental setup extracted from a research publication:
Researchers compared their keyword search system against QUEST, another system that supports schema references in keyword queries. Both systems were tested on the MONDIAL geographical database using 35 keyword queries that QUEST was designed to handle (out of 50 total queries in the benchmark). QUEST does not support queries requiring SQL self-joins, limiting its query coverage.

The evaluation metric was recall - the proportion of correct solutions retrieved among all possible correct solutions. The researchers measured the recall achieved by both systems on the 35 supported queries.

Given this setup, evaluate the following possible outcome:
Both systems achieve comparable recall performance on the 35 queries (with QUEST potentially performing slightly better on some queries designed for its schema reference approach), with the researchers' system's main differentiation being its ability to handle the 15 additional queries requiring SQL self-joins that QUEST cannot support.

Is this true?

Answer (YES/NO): NO